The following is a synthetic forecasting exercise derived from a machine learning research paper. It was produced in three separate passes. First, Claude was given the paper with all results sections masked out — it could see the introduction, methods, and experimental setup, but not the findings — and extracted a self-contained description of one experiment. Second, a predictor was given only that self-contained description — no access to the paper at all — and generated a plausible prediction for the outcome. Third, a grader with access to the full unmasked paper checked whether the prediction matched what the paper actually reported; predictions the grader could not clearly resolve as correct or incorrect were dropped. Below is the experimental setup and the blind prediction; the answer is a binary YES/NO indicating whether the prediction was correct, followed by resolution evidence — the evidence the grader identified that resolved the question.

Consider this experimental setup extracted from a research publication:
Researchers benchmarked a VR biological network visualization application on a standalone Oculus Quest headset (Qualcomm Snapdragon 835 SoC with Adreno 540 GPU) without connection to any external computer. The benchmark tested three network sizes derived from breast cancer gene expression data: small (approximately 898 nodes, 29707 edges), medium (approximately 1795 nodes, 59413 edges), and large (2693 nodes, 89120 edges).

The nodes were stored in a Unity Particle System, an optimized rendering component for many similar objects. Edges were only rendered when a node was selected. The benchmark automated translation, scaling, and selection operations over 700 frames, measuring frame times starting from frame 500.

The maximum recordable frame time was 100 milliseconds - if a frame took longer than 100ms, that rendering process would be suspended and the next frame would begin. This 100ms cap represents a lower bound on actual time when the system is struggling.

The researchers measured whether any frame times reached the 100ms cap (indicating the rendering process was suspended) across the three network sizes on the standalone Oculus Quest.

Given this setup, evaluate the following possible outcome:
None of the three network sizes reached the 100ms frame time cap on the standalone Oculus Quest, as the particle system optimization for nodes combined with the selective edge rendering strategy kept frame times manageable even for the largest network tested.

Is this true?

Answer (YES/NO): NO